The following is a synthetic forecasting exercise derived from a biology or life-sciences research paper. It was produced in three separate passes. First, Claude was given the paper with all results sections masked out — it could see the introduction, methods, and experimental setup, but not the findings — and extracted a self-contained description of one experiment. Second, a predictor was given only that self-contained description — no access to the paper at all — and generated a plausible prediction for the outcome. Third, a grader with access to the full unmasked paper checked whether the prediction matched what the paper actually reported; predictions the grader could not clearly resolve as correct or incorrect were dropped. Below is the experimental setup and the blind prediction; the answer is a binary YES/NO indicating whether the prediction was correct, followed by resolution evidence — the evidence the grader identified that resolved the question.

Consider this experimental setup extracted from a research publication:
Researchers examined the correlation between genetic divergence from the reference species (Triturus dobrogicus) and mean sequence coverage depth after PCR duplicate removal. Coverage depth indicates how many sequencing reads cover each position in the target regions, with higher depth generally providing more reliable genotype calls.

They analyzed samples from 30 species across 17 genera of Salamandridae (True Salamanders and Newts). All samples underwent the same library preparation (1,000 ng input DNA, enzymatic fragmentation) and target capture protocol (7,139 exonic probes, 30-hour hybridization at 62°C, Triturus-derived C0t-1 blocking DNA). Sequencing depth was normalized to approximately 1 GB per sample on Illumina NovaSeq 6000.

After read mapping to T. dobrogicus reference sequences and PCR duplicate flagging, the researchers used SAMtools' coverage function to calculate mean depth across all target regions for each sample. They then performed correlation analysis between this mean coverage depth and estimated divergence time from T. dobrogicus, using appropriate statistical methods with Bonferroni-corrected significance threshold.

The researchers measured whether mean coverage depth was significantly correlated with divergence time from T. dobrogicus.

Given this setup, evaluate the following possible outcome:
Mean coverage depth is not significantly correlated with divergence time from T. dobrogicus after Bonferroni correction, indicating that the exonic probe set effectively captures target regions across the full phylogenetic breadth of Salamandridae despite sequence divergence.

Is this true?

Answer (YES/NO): NO